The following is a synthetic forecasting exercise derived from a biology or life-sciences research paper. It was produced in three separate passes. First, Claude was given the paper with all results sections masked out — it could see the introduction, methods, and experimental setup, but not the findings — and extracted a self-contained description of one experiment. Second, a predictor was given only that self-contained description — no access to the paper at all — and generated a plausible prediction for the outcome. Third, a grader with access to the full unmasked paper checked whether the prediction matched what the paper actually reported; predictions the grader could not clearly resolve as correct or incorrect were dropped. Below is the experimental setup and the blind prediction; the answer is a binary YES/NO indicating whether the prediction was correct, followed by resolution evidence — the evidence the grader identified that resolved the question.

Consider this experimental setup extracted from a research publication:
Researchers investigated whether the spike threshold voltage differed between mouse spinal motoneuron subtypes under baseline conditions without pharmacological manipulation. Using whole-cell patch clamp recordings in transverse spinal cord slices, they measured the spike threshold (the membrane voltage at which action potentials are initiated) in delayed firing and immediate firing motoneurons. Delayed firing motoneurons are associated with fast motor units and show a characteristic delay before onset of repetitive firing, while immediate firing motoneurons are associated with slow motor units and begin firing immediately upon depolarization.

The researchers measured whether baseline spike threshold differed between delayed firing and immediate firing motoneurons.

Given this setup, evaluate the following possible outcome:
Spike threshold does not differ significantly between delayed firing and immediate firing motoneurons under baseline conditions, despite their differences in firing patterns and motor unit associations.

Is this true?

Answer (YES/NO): NO